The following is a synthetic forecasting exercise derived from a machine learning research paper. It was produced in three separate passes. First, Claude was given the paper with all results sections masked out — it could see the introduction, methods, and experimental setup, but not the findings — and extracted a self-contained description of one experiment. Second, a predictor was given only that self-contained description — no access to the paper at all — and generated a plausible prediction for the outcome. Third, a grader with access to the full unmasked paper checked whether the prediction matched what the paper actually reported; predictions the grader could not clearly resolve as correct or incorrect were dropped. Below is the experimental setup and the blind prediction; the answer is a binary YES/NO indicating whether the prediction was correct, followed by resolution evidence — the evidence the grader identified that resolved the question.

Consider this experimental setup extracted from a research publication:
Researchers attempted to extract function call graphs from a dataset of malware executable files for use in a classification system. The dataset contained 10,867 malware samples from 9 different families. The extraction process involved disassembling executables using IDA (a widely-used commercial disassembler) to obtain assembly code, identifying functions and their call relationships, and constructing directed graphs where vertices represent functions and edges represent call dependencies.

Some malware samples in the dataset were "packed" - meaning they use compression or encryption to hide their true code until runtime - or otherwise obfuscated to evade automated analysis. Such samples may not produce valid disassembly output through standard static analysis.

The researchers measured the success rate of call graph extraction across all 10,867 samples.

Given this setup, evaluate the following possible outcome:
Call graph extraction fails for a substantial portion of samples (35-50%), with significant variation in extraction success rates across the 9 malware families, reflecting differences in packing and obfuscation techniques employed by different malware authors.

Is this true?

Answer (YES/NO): NO